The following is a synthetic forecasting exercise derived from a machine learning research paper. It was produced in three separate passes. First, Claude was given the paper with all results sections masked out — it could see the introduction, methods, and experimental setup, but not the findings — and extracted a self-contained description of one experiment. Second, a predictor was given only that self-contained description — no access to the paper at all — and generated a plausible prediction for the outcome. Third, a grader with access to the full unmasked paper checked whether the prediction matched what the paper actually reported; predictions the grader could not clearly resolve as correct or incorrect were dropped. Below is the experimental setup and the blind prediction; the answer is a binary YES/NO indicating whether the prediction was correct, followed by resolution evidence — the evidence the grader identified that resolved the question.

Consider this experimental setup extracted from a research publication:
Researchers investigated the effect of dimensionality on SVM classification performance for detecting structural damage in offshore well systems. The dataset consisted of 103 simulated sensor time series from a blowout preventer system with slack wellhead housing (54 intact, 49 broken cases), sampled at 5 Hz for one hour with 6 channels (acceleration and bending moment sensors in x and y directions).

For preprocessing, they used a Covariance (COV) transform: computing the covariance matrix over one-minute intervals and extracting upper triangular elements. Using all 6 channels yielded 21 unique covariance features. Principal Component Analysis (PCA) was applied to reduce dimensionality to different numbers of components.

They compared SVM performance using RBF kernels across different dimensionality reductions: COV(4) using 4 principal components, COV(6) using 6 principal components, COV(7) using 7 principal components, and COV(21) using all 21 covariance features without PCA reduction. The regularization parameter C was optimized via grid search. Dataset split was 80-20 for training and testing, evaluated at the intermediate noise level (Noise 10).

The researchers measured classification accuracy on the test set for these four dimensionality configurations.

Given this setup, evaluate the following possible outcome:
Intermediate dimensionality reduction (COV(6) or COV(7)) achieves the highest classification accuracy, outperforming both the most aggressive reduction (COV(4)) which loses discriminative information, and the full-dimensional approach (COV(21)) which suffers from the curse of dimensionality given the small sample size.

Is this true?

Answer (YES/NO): NO